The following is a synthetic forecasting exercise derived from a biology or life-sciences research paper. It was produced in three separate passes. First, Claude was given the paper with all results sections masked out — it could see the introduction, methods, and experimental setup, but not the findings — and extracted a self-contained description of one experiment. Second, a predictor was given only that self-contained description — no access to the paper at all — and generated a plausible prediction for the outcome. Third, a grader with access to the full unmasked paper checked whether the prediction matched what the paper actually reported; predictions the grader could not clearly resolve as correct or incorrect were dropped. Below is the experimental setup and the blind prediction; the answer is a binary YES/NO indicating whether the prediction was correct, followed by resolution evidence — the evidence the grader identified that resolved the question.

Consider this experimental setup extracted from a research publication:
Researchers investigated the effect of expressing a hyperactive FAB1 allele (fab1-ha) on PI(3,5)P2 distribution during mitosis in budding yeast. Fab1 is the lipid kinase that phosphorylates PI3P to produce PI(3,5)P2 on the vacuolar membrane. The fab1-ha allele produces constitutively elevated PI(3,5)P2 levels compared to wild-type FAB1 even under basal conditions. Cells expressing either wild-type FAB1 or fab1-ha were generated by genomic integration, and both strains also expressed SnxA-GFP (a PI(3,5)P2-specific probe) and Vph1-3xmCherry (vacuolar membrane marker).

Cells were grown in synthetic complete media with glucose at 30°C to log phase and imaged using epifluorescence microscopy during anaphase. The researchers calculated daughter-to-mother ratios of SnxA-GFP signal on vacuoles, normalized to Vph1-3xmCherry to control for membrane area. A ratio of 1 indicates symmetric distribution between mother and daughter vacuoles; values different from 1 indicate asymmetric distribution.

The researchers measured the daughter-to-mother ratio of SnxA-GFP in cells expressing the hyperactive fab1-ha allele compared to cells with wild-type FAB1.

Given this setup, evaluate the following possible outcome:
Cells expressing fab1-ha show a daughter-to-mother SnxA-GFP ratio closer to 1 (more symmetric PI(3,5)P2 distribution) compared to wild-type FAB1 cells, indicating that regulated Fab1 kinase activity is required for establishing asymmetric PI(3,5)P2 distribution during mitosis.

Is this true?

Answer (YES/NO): YES